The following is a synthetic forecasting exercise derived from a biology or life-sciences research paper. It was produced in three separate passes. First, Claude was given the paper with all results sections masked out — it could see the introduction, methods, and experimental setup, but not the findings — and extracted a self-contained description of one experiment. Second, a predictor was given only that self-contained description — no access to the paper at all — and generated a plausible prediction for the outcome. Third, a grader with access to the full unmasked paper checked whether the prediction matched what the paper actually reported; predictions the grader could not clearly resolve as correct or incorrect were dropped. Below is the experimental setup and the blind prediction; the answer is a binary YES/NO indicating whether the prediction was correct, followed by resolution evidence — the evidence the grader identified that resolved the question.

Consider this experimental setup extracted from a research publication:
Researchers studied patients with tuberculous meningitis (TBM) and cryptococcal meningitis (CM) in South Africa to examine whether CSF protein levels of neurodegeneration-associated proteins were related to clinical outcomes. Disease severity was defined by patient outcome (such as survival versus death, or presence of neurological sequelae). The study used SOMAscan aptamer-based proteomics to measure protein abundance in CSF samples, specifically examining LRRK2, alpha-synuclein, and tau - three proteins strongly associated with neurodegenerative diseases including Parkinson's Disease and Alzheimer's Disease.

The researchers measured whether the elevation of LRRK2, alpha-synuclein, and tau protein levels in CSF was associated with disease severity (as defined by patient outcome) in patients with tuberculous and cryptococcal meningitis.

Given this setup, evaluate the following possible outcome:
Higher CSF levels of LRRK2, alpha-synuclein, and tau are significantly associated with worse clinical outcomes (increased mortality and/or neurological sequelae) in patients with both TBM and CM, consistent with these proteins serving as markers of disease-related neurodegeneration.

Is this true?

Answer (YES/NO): NO